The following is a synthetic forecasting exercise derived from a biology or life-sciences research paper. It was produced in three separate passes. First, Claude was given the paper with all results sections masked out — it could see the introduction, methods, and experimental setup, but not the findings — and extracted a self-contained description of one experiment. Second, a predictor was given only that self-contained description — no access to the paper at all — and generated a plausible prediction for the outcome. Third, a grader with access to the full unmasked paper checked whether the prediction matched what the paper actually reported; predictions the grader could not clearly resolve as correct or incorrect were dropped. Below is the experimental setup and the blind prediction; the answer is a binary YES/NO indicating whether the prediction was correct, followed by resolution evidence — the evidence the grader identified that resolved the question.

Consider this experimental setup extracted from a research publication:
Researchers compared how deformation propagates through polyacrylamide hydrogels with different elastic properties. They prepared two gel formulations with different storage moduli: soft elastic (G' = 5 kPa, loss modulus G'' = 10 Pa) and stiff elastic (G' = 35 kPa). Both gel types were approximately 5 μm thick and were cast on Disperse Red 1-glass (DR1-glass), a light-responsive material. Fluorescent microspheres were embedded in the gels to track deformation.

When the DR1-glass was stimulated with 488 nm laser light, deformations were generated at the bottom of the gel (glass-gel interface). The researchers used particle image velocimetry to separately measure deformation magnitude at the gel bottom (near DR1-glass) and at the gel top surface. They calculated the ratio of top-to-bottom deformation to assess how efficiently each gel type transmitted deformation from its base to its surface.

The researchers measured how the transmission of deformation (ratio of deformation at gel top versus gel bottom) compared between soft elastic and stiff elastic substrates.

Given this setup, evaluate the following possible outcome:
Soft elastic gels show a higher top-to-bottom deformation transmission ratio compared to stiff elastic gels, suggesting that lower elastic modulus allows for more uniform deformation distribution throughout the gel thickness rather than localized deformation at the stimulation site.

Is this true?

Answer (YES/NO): NO